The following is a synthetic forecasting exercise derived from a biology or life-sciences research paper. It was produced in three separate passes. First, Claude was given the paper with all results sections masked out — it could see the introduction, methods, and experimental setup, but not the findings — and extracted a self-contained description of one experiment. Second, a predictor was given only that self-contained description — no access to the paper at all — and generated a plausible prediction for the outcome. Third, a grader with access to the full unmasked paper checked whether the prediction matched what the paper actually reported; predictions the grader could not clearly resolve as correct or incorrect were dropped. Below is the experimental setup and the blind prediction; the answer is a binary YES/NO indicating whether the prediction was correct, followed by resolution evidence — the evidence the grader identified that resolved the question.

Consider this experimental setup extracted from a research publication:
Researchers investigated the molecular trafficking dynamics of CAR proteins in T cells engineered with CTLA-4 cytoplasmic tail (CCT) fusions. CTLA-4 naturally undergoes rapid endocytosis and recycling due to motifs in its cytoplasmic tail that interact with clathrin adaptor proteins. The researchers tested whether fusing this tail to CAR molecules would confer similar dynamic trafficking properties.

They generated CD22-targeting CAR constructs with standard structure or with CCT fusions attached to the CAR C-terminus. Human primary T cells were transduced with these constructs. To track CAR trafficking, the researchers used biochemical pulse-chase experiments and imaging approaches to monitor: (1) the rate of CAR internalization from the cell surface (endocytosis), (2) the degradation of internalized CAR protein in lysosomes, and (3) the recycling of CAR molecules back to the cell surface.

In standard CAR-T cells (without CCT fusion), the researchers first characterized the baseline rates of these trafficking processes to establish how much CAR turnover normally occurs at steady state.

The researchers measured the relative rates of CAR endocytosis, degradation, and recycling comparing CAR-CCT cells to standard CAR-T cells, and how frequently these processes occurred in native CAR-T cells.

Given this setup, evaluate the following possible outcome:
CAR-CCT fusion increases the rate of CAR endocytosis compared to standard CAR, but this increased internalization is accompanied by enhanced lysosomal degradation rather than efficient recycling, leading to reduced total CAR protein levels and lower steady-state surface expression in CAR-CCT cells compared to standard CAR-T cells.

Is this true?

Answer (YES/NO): NO